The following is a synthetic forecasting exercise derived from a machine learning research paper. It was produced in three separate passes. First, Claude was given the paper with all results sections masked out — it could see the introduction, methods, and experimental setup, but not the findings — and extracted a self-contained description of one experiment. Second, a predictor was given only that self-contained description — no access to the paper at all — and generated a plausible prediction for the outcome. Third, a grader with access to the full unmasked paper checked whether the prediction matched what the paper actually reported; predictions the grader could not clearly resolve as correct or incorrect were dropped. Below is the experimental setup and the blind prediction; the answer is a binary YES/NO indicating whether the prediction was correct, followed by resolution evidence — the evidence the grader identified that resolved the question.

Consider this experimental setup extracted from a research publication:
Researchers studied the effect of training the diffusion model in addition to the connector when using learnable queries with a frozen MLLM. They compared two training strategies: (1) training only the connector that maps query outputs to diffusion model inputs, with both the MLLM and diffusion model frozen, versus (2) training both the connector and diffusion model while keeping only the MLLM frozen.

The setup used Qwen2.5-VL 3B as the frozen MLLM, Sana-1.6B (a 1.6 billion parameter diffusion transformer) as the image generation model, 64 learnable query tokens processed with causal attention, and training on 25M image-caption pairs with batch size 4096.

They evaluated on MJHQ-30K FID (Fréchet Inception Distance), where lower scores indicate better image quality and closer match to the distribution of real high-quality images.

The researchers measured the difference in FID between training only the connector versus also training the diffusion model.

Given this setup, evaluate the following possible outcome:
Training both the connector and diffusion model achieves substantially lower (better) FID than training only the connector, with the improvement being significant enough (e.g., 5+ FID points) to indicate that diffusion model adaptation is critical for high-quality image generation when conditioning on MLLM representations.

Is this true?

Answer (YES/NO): NO